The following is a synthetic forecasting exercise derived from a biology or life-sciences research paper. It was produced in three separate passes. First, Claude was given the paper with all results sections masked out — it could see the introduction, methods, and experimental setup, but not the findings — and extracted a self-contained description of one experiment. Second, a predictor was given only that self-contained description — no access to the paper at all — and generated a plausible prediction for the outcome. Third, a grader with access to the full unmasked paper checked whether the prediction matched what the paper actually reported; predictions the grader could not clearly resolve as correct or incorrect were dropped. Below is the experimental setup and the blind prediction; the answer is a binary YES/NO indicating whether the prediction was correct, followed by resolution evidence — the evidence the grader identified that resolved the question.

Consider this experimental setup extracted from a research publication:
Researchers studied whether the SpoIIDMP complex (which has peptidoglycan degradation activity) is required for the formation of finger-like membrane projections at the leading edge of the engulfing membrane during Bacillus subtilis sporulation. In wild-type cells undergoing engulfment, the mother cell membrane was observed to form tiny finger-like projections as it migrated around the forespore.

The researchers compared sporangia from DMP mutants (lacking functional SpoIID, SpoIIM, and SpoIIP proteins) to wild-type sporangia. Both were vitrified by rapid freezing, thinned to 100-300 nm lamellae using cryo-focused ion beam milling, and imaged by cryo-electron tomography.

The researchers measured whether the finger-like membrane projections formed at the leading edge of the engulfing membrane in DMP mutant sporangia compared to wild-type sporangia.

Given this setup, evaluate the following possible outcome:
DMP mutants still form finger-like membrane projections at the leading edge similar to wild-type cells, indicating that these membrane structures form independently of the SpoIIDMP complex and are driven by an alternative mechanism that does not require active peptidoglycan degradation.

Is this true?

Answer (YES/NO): NO